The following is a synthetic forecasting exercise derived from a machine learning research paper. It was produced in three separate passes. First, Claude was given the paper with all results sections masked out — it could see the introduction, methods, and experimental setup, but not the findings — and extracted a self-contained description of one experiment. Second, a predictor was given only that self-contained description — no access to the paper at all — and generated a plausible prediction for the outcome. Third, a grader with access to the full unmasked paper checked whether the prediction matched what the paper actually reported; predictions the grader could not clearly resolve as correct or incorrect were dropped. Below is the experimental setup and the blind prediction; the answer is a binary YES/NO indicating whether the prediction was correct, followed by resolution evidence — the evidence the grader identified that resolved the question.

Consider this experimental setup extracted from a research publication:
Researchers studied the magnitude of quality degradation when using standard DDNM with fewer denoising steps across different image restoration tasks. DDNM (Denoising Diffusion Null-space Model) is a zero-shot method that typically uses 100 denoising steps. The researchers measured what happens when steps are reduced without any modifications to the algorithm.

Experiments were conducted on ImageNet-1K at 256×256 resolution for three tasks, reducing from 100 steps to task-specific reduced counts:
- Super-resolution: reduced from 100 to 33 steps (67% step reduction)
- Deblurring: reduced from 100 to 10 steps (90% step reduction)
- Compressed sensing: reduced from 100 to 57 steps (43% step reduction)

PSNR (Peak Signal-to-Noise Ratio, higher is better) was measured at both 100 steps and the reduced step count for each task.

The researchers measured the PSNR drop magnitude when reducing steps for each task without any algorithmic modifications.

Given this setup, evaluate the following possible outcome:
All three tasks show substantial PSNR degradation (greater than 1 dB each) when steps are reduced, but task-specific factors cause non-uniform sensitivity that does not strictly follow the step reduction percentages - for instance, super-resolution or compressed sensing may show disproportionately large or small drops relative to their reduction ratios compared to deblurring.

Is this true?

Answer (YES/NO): NO